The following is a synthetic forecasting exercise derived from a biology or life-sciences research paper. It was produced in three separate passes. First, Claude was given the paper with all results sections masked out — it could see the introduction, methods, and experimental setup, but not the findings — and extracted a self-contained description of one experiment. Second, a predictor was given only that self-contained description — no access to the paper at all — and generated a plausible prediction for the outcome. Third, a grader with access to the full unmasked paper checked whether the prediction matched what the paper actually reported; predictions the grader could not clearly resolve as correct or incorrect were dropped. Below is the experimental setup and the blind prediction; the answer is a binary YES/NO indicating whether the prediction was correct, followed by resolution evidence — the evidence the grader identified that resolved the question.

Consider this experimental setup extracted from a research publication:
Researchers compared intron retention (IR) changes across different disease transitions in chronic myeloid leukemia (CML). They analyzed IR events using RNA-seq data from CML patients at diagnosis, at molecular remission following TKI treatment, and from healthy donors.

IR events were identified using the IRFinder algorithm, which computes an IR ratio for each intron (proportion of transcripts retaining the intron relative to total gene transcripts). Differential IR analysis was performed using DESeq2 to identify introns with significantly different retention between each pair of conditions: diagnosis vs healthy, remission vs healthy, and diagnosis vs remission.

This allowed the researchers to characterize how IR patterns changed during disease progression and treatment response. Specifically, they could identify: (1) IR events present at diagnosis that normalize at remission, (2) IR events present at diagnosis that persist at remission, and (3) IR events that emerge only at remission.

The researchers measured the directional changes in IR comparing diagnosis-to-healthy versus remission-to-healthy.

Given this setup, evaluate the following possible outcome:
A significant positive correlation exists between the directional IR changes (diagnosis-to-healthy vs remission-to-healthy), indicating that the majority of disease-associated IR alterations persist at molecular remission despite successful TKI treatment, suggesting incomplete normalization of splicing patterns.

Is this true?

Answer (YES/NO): YES